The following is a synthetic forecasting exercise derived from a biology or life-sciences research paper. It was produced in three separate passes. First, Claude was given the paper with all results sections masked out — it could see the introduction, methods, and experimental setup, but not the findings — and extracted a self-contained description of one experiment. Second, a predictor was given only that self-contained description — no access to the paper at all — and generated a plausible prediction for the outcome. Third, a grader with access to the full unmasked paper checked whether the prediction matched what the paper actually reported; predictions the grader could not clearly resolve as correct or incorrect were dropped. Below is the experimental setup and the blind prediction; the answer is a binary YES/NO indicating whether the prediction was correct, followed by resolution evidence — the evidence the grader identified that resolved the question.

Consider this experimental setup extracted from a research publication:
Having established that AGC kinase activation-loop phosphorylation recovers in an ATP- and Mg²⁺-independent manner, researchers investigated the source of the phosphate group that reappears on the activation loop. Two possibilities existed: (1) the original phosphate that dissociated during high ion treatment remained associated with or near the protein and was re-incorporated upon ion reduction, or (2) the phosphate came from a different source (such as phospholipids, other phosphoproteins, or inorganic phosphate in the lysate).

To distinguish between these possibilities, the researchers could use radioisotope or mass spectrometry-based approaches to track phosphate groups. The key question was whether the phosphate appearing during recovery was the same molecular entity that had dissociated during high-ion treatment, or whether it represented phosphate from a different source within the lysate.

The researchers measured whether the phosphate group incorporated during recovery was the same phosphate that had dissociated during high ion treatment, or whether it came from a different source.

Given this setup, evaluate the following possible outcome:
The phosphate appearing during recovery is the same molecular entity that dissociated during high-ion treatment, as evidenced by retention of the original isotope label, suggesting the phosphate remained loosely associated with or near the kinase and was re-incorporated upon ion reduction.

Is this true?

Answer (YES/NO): NO